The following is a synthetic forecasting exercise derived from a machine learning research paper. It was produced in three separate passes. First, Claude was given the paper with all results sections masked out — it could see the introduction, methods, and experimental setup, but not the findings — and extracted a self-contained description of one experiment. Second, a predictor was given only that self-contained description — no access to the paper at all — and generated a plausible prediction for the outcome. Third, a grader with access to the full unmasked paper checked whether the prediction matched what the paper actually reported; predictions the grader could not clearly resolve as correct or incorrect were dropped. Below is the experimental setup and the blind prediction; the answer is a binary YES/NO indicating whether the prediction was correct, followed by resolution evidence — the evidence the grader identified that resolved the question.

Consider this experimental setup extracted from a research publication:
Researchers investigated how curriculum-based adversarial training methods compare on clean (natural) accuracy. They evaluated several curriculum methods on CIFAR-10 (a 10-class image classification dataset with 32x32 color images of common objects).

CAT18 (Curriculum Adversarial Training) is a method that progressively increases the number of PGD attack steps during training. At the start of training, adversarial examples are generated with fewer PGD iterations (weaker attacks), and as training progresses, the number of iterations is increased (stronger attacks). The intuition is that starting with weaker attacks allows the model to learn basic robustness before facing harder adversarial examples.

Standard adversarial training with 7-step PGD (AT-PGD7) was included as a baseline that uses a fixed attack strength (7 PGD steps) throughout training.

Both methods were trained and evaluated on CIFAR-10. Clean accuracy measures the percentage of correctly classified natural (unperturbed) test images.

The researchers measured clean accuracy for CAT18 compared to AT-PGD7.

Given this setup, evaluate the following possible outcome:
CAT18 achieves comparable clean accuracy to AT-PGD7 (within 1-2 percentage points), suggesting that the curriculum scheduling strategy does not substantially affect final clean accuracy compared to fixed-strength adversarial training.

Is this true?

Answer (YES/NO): NO